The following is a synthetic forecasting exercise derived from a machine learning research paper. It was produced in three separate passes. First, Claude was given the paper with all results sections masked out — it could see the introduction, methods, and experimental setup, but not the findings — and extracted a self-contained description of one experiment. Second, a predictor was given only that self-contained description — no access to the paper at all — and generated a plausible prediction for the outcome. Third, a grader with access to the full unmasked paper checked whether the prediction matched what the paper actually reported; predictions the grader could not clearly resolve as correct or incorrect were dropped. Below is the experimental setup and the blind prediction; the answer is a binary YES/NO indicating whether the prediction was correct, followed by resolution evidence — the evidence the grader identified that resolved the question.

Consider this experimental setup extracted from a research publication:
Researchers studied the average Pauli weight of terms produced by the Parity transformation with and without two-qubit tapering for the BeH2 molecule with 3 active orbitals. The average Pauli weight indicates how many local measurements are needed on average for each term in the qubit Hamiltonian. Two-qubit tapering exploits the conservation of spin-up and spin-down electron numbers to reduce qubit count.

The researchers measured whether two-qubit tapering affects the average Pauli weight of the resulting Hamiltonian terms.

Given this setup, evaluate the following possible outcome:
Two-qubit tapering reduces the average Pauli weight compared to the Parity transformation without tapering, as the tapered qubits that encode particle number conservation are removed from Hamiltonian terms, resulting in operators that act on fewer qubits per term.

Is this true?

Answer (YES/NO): YES